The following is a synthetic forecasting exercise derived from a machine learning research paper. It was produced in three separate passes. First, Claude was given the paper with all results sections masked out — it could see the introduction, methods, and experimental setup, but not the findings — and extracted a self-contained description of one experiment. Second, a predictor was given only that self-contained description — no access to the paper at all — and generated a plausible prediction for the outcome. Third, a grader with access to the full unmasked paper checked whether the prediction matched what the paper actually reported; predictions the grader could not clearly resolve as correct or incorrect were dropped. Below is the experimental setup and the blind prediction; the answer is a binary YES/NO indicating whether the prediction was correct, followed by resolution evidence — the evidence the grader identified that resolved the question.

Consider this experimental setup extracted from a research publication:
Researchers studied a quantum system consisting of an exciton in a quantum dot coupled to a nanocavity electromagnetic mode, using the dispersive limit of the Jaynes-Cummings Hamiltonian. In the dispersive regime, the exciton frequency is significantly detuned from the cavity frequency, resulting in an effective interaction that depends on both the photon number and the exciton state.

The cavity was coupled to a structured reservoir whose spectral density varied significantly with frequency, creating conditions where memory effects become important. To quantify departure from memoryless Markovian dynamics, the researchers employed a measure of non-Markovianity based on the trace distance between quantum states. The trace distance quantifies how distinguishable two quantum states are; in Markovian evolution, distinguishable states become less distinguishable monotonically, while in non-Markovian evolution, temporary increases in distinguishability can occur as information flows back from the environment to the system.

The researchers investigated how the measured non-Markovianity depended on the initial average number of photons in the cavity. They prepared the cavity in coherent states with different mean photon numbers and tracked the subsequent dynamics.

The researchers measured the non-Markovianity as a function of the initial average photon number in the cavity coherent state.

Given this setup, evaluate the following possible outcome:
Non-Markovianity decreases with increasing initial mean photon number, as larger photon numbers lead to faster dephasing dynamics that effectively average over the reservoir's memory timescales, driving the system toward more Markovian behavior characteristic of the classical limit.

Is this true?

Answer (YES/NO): YES